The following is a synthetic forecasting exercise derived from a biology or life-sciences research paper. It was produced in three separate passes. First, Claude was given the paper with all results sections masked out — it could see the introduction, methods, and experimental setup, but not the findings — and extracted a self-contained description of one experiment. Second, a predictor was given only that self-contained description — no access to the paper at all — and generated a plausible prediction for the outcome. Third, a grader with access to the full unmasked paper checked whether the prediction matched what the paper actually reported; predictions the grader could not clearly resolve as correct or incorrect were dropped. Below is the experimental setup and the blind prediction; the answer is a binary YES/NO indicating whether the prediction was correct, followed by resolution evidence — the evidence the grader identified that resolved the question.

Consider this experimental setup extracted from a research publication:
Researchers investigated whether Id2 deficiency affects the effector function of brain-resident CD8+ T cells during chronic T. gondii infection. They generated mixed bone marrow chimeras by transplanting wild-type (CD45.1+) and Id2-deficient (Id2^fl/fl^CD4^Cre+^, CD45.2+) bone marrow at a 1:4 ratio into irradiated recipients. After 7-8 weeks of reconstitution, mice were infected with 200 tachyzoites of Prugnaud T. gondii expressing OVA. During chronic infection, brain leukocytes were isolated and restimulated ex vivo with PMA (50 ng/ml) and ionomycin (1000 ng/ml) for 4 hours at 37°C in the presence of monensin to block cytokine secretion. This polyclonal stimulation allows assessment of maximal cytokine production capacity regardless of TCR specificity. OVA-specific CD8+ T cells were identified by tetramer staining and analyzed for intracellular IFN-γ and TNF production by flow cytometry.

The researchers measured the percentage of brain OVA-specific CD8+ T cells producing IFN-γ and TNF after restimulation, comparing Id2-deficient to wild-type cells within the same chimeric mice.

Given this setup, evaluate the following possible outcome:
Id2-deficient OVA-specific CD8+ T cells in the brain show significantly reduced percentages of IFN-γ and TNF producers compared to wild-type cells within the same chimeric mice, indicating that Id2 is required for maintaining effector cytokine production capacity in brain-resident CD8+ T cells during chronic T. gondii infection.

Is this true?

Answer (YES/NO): YES